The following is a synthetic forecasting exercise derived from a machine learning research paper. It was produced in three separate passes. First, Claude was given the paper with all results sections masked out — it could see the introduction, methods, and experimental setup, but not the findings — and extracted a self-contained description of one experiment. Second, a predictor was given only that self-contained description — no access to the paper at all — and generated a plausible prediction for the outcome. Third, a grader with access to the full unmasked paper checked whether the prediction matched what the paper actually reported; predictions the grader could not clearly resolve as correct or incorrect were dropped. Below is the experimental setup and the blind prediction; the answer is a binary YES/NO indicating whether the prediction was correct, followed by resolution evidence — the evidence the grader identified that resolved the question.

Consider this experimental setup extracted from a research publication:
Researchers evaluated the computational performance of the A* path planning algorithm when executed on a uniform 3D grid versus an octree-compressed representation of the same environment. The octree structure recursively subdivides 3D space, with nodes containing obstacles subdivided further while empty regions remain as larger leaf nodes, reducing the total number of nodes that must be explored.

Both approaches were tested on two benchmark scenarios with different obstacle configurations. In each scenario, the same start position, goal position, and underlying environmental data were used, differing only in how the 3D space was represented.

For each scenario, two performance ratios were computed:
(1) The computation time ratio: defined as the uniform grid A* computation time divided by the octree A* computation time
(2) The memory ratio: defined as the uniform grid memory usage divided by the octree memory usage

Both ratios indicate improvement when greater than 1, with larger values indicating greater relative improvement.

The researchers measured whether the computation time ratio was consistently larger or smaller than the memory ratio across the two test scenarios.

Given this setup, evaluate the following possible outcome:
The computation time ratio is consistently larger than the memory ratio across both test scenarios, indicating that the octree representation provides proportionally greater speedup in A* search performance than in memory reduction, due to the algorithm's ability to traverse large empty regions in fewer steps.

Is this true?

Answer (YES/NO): NO